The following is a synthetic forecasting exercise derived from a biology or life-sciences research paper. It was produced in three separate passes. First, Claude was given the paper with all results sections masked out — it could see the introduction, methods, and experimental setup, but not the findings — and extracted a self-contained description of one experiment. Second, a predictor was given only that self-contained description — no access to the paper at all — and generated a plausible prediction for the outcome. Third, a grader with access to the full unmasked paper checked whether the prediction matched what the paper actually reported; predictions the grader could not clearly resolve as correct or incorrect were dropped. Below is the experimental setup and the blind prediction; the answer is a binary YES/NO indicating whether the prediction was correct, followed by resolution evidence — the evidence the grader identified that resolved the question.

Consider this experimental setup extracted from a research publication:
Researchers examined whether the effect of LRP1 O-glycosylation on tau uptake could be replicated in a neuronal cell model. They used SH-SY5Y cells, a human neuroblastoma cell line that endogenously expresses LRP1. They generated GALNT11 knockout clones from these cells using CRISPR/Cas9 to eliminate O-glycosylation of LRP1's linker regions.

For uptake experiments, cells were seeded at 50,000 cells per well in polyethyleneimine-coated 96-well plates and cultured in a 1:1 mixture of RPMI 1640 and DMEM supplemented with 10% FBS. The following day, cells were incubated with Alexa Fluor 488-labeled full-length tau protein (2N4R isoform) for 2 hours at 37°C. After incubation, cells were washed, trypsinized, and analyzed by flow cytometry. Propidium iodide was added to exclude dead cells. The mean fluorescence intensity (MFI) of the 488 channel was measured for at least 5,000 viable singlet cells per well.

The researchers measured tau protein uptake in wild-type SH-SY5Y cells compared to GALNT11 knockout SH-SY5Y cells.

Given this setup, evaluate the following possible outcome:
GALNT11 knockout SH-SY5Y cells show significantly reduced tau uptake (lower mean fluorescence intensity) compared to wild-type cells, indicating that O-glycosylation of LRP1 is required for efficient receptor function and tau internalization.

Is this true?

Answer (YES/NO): YES